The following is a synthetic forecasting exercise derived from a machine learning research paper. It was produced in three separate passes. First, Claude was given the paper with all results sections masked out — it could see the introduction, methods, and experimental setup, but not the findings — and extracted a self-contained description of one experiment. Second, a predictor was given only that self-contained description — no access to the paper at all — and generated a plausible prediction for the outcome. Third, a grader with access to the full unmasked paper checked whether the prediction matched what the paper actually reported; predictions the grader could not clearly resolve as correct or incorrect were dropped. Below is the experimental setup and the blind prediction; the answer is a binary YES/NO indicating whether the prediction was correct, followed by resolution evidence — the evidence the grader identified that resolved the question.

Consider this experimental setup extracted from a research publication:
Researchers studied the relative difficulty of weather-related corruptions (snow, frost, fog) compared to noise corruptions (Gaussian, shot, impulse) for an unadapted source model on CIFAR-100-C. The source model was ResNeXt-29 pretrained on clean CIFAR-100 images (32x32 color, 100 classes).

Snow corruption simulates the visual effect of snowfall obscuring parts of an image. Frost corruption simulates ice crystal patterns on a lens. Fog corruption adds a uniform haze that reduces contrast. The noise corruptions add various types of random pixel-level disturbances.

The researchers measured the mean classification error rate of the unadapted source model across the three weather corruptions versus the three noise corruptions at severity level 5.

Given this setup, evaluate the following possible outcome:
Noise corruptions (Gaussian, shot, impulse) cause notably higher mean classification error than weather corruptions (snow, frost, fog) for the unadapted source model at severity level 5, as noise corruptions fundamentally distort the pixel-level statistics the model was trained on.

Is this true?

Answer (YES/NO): YES